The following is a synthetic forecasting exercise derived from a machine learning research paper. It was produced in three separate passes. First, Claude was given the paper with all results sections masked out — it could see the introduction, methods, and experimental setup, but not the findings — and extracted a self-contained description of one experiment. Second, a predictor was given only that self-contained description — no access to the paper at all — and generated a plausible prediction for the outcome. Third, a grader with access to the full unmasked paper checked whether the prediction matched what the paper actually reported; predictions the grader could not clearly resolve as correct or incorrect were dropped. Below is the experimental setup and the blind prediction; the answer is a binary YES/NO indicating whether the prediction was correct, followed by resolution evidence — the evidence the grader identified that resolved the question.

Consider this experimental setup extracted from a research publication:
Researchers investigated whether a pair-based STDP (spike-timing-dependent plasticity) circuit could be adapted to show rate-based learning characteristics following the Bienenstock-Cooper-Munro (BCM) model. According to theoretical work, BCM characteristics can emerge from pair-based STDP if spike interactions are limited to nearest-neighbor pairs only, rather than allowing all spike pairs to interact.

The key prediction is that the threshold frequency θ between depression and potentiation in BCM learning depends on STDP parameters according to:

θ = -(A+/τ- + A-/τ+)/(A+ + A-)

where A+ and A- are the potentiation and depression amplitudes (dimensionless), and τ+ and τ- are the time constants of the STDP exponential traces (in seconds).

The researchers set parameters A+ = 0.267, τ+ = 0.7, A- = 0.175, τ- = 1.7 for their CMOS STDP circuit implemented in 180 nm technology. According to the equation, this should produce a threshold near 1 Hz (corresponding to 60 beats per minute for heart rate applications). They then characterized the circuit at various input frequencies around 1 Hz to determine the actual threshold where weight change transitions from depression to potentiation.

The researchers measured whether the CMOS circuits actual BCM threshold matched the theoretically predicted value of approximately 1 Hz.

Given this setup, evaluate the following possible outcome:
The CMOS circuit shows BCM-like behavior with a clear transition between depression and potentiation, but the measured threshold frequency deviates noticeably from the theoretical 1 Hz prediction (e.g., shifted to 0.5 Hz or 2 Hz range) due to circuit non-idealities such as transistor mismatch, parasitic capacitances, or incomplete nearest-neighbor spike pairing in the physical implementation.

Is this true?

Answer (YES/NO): NO